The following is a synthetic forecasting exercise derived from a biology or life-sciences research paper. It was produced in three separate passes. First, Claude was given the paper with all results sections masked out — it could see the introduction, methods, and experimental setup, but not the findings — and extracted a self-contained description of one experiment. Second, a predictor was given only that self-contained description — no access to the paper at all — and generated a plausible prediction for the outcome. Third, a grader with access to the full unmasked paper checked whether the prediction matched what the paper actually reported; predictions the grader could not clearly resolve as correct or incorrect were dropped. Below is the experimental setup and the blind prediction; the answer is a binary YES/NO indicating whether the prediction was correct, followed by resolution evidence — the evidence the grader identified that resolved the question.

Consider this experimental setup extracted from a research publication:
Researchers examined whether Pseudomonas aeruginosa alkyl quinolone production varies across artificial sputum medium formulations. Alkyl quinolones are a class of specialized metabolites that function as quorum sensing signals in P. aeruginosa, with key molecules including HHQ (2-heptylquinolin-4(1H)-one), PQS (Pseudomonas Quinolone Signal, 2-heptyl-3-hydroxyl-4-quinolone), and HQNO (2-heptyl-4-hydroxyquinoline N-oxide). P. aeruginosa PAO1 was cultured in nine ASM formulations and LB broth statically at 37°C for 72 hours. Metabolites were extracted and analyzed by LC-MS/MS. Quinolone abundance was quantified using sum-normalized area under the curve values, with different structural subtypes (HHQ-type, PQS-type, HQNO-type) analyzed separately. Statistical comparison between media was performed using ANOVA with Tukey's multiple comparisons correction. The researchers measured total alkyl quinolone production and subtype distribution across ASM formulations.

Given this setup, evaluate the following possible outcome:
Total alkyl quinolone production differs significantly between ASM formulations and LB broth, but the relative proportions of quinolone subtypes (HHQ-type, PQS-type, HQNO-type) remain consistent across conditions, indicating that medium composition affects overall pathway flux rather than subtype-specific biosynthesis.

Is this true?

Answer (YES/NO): NO